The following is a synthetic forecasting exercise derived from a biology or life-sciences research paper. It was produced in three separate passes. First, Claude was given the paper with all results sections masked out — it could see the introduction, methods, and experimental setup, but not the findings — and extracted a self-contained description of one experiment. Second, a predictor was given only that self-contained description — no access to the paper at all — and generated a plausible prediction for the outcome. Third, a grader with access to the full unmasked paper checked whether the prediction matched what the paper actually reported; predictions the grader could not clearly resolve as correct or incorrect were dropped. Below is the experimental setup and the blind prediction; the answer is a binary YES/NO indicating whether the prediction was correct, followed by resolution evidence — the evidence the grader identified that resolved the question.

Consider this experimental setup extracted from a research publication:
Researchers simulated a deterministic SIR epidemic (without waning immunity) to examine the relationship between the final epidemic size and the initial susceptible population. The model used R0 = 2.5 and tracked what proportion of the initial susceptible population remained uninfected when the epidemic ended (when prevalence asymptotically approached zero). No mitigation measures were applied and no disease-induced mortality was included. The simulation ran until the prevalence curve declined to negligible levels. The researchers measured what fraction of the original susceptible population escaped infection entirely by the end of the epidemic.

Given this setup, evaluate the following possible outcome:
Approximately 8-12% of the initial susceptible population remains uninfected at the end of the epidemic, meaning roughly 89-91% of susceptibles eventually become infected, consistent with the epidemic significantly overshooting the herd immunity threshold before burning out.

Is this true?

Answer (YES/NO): NO